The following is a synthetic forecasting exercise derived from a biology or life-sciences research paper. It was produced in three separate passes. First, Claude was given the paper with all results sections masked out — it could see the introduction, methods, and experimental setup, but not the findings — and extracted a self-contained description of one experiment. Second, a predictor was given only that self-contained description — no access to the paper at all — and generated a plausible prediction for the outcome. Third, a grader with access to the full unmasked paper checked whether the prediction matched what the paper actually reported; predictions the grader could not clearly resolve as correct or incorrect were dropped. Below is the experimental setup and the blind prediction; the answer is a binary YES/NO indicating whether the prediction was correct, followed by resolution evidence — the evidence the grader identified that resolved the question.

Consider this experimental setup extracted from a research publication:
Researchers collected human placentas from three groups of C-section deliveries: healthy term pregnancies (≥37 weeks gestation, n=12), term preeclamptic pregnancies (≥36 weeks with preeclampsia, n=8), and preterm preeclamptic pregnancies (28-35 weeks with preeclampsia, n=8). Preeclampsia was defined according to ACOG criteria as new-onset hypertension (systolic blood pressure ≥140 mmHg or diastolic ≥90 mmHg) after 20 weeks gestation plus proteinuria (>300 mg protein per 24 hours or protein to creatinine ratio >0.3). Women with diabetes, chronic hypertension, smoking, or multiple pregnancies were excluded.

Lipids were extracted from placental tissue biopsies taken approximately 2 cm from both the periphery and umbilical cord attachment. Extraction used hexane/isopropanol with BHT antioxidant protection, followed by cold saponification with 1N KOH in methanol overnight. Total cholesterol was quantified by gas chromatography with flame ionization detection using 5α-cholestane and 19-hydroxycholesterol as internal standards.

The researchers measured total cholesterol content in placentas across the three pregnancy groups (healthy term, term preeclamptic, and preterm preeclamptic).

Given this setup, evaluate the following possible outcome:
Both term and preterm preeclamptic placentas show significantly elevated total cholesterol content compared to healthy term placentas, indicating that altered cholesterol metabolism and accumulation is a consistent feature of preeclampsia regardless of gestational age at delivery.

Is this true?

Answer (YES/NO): NO